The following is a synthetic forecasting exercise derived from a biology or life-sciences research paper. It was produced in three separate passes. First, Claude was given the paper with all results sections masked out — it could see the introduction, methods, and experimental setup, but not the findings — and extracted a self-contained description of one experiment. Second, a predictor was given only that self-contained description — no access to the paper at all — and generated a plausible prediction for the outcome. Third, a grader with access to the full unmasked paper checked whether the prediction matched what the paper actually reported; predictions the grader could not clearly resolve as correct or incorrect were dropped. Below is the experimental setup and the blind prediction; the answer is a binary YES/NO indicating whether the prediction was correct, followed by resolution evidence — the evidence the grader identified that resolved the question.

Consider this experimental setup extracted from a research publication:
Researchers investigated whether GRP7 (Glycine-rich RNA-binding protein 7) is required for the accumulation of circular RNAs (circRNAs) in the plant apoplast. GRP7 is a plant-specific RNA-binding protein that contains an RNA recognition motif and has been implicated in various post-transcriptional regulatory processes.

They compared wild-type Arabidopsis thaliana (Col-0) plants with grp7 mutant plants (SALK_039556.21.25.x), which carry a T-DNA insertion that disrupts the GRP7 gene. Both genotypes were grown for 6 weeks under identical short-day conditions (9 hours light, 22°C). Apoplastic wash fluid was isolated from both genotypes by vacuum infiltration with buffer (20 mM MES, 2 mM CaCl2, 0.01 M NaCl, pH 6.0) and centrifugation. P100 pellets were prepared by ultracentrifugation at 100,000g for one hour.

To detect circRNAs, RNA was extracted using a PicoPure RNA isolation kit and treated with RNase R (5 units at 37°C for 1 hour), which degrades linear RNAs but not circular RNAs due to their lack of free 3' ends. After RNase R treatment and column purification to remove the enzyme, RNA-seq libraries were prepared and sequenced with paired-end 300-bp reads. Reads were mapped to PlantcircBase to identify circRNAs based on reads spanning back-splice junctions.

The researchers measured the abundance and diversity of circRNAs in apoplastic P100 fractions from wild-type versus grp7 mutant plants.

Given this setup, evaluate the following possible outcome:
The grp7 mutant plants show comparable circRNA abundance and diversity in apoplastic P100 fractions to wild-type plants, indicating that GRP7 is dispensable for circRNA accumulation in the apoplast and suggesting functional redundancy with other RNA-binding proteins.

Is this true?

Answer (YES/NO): NO